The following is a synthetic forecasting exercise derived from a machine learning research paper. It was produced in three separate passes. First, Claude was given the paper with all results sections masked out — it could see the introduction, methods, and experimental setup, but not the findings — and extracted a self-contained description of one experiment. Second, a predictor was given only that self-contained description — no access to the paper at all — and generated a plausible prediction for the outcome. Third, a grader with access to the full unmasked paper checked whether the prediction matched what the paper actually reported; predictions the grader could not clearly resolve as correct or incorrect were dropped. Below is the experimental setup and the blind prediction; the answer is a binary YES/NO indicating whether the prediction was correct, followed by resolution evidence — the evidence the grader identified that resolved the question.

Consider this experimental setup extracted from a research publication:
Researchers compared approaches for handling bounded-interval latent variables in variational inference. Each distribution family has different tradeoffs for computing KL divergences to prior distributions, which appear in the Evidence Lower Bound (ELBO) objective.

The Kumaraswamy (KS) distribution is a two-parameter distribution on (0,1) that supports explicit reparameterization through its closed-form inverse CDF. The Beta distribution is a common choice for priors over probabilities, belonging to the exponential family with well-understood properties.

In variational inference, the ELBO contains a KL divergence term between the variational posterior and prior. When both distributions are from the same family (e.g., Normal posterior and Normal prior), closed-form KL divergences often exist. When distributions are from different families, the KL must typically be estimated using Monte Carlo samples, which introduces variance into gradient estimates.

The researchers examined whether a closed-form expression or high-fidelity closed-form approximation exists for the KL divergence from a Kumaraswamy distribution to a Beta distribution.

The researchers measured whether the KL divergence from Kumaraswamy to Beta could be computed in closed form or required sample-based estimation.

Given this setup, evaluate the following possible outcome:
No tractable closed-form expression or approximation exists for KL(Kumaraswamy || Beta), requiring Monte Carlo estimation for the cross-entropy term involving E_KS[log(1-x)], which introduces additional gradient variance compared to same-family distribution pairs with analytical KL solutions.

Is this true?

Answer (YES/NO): NO